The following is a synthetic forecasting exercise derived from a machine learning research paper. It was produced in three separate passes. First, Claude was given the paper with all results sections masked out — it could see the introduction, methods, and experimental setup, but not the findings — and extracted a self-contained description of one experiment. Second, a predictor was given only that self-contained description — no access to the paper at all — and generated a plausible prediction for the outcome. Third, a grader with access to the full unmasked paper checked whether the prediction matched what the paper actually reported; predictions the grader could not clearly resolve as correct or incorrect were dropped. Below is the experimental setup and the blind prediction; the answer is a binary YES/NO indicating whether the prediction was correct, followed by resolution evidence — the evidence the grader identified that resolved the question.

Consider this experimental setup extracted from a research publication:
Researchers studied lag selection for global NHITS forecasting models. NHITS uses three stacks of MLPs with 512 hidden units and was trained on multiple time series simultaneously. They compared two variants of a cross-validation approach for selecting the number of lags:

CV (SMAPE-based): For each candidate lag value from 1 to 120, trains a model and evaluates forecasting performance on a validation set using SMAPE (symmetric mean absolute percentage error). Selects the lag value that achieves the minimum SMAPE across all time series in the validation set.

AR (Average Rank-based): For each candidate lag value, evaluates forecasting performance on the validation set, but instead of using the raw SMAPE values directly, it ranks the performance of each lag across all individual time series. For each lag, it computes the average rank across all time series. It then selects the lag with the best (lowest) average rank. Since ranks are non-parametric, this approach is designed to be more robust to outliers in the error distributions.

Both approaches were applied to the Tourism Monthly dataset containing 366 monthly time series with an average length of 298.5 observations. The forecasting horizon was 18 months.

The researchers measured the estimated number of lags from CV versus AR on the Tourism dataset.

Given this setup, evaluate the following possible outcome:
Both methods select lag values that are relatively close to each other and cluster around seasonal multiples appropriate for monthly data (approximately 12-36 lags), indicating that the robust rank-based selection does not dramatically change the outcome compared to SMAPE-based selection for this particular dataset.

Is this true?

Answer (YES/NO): NO